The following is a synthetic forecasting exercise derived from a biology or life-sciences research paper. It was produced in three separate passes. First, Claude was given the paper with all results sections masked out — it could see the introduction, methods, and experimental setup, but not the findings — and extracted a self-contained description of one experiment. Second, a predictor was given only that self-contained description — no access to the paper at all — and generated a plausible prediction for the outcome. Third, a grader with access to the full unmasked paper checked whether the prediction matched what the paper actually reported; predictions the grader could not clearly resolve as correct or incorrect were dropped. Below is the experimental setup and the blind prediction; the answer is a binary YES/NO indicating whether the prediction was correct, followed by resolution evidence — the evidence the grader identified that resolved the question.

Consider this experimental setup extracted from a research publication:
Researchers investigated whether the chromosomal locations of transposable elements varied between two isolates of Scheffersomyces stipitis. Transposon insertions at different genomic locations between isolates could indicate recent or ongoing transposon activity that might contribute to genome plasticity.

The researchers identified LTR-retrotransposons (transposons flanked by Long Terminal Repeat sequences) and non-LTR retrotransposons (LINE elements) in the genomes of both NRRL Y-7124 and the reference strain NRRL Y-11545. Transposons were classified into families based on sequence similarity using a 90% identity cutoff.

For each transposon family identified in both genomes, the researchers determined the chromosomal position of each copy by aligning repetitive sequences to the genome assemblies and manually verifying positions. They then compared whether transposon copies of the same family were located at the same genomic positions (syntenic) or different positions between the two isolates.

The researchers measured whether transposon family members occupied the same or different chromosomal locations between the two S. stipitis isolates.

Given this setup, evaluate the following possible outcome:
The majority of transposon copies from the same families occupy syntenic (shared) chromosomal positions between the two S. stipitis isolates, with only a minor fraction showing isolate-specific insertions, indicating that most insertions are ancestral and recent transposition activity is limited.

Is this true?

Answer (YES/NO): NO